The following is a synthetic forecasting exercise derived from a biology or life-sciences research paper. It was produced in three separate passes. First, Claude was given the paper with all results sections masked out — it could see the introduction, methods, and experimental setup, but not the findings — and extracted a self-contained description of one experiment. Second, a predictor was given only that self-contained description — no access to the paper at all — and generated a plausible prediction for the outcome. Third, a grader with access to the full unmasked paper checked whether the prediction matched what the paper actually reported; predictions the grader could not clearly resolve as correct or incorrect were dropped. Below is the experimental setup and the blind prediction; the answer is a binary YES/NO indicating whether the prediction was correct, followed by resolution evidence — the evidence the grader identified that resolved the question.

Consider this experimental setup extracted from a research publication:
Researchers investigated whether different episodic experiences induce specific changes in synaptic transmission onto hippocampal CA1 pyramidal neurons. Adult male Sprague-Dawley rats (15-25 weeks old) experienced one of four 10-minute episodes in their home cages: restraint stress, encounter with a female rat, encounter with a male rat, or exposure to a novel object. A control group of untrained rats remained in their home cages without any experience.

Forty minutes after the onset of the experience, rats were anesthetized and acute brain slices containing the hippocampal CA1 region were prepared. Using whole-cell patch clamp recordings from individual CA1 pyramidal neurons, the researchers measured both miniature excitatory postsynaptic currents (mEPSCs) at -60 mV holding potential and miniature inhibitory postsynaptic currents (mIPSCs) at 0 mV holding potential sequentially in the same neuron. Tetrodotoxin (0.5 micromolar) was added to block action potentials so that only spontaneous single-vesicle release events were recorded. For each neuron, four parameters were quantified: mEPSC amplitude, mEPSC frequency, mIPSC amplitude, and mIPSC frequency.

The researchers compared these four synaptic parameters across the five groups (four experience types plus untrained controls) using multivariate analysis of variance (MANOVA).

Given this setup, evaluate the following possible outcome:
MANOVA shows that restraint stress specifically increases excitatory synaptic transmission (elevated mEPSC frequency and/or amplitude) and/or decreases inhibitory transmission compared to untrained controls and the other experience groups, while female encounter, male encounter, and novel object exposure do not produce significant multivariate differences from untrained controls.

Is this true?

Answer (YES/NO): NO